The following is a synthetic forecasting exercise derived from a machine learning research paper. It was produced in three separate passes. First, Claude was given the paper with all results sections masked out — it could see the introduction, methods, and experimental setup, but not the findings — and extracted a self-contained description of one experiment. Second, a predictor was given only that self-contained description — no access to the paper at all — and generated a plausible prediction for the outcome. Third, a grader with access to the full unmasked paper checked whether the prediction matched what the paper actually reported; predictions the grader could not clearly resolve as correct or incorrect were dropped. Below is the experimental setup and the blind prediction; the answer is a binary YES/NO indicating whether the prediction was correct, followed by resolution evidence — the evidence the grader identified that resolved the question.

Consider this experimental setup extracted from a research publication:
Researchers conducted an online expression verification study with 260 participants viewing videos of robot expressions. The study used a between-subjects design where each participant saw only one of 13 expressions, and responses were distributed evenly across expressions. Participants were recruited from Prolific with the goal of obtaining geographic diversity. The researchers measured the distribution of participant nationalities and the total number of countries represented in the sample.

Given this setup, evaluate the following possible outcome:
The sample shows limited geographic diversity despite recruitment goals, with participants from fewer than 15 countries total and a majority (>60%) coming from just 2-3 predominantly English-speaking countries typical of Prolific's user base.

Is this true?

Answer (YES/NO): NO